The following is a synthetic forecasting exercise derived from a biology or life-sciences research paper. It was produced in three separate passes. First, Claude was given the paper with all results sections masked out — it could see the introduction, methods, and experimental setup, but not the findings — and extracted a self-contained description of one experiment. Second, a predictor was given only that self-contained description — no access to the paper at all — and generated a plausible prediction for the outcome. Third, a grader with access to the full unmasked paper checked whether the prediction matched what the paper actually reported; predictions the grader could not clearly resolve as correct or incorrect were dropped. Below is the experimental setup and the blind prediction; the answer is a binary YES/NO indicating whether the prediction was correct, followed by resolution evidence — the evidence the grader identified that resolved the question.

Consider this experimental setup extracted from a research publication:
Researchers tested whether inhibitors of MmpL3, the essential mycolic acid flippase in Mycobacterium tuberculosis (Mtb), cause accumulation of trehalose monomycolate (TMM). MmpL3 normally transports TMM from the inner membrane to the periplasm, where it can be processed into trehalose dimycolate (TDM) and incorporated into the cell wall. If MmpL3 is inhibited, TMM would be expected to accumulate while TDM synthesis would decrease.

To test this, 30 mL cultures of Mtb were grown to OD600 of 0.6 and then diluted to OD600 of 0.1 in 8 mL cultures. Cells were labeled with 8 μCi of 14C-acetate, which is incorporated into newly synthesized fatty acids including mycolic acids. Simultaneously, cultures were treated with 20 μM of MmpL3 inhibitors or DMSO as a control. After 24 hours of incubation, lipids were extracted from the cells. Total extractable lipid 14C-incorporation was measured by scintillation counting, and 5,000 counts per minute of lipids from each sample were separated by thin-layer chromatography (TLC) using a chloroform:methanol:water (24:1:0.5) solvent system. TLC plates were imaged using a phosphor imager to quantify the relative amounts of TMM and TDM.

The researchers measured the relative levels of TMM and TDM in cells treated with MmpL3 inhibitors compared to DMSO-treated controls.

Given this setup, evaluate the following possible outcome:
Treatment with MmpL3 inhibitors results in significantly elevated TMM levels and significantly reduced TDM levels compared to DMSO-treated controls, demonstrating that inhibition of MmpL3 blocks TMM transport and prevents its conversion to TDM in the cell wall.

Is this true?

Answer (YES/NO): YES